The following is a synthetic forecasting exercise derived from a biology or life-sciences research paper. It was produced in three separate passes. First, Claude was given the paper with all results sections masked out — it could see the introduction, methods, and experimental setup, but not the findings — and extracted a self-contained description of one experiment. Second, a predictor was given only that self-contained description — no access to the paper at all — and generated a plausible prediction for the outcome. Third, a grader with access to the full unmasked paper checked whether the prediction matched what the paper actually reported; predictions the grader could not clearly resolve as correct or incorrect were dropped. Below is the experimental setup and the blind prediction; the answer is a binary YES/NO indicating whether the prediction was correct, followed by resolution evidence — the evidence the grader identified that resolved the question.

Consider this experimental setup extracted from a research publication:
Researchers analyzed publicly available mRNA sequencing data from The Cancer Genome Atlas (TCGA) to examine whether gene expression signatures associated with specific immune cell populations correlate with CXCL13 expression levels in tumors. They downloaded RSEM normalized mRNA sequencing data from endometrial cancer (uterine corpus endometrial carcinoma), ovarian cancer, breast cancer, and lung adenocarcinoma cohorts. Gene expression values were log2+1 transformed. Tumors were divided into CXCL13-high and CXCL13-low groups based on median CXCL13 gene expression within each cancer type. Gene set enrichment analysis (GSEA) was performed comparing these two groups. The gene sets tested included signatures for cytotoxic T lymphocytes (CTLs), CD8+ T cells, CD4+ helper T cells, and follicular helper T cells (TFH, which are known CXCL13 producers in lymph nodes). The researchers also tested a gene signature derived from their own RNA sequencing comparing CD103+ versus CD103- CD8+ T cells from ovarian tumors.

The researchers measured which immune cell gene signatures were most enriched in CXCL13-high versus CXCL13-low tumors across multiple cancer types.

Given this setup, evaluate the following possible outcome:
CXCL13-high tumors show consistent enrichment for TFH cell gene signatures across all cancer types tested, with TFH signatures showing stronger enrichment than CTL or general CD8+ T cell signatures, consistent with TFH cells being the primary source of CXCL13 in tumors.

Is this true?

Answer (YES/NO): NO